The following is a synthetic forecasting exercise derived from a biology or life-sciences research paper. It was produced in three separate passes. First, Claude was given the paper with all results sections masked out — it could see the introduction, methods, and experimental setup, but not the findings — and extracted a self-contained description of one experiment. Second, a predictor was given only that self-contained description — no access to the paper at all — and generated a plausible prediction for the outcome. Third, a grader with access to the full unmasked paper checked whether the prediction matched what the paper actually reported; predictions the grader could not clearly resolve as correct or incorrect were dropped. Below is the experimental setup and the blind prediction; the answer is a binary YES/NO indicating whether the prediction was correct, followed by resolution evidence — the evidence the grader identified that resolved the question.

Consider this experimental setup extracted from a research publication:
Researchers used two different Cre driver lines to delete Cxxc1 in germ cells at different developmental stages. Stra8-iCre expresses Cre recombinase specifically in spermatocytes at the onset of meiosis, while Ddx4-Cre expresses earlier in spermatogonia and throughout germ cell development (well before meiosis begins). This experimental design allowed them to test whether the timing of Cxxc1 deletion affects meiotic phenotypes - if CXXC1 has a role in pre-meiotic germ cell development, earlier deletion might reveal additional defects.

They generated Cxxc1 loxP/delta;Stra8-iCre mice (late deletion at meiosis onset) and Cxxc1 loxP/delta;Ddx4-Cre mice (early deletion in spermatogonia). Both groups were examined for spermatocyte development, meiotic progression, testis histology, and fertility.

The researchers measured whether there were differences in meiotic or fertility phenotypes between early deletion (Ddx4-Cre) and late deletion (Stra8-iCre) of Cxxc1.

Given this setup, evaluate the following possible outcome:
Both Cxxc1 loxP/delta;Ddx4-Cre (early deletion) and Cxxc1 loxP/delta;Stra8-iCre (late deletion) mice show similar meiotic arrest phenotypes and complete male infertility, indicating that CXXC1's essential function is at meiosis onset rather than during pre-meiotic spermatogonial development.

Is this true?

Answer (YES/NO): NO